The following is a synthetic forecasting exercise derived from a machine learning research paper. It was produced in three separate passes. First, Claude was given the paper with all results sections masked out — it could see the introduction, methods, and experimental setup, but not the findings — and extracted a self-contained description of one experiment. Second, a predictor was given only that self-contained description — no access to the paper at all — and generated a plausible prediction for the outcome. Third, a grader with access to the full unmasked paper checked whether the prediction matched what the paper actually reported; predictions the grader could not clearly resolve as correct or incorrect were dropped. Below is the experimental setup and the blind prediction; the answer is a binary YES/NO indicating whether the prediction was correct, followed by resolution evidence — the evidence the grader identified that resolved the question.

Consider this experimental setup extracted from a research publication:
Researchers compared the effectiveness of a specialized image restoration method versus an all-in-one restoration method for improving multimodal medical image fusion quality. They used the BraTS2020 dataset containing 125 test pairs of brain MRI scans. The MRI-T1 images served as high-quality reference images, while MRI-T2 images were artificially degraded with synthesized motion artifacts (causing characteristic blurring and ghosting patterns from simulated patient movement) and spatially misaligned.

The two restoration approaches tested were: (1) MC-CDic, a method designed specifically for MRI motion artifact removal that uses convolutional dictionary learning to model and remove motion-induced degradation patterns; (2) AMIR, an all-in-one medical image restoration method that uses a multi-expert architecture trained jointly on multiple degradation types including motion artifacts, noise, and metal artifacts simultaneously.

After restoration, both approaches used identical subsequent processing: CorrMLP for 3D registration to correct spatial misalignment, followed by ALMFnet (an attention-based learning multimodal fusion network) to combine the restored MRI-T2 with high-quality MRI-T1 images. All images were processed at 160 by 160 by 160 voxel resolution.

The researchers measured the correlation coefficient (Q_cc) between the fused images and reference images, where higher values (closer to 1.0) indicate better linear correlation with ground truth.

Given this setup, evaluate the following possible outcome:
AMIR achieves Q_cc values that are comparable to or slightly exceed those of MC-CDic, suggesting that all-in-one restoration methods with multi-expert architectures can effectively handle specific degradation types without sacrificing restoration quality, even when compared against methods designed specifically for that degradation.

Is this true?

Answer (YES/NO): YES